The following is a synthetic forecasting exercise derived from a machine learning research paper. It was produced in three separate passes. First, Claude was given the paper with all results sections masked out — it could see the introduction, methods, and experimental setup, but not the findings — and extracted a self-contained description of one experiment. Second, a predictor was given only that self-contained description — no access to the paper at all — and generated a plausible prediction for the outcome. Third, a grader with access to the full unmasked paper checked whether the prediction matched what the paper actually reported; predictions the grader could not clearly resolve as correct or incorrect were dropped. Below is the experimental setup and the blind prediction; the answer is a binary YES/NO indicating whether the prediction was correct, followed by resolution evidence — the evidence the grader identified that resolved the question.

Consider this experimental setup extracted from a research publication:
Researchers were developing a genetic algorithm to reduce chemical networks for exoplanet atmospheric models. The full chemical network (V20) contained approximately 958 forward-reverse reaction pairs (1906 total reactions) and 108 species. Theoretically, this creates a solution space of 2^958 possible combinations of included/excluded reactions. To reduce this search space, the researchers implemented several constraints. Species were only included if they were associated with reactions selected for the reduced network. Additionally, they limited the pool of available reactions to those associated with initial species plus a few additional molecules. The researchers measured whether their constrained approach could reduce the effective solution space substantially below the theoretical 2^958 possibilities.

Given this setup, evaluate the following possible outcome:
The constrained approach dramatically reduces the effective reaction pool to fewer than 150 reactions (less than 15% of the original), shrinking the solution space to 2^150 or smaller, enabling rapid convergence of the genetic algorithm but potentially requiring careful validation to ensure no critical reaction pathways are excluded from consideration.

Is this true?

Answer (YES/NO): NO